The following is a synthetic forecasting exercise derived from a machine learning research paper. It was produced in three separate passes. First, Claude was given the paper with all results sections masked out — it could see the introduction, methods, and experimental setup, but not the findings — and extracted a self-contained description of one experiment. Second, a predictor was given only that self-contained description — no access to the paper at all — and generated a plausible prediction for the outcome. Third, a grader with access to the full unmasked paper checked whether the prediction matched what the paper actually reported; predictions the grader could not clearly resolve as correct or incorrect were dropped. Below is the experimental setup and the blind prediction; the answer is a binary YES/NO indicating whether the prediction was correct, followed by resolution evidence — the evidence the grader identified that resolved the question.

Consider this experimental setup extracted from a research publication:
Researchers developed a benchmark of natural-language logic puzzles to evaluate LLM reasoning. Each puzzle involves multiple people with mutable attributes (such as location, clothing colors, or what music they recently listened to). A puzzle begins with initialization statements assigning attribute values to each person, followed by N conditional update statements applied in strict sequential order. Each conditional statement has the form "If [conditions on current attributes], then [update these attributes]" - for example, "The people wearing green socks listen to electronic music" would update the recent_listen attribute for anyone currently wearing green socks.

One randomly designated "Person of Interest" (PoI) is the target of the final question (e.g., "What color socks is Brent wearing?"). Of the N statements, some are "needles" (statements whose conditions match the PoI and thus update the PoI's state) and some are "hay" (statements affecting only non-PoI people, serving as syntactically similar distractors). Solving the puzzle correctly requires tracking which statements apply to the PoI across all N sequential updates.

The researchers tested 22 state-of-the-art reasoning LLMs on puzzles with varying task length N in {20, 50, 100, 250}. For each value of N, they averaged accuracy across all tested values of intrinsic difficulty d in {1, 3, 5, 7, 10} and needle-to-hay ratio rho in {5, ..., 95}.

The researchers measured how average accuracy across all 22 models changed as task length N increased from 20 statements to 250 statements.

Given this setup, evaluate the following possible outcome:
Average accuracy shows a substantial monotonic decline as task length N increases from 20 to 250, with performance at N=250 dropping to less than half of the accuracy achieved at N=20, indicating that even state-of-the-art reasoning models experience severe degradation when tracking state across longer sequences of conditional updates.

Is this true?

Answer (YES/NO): YES